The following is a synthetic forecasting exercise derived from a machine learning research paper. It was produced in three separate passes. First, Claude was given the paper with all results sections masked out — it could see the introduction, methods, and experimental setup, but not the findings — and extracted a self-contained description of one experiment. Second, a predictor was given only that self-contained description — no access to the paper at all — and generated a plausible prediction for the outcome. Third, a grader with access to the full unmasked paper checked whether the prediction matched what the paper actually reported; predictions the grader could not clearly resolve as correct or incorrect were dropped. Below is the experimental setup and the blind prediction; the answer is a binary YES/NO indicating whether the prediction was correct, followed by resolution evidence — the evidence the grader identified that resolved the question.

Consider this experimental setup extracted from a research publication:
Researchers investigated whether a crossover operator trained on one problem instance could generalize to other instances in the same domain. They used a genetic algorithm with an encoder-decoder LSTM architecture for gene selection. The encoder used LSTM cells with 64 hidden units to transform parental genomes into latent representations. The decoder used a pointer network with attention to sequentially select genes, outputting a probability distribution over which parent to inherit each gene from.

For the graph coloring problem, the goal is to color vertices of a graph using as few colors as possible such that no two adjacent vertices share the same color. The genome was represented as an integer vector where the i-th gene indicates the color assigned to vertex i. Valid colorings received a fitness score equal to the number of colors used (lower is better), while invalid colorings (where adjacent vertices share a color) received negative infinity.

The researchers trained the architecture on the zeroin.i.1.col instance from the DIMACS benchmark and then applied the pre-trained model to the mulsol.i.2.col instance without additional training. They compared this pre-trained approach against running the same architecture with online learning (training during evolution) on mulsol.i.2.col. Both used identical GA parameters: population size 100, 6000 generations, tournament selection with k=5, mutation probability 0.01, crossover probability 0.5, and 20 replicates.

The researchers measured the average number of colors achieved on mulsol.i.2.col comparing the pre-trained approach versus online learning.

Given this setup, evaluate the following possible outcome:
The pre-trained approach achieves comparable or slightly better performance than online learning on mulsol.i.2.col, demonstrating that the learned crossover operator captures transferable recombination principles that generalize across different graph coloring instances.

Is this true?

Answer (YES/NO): YES